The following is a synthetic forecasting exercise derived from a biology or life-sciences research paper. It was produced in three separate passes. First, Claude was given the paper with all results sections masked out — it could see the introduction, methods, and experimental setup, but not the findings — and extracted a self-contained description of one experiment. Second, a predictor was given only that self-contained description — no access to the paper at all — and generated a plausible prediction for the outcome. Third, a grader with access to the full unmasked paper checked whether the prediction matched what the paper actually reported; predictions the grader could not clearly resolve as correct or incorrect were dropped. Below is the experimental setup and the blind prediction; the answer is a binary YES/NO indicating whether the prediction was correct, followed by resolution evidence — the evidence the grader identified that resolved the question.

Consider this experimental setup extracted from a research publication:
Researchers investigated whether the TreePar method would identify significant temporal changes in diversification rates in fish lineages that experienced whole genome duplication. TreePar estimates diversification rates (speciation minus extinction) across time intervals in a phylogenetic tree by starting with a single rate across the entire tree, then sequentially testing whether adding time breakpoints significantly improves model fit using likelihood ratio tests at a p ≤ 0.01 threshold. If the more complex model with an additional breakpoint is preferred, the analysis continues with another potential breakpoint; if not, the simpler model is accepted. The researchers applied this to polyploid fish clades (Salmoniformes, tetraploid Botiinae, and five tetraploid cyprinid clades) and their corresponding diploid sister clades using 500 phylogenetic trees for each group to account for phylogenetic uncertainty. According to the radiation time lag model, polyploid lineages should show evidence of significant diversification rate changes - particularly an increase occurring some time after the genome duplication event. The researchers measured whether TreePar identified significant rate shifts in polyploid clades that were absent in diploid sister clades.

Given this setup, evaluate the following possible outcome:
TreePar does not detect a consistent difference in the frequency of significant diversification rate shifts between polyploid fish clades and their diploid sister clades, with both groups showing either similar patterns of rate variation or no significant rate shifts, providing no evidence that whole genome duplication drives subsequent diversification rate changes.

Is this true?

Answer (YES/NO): NO